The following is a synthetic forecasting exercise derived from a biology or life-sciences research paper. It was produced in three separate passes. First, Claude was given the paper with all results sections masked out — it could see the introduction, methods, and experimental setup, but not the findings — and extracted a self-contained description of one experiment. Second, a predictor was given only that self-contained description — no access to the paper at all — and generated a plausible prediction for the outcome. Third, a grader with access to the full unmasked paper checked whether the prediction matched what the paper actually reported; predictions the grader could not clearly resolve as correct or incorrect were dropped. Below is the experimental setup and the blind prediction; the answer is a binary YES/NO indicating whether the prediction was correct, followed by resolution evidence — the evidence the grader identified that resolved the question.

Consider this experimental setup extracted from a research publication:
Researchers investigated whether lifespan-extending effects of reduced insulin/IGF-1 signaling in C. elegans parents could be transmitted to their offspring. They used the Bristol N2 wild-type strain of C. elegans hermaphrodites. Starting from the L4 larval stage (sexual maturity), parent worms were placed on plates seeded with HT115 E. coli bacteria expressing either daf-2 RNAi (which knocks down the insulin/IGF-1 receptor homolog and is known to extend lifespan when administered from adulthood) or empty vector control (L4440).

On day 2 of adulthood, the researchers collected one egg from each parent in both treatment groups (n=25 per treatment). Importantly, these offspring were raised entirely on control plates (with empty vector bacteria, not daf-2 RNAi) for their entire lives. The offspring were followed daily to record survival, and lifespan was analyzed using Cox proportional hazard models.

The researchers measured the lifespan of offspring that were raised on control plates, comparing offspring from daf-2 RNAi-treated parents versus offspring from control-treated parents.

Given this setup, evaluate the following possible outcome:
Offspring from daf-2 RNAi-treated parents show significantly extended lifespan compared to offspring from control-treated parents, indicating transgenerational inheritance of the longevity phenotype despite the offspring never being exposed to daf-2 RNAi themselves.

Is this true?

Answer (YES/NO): NO